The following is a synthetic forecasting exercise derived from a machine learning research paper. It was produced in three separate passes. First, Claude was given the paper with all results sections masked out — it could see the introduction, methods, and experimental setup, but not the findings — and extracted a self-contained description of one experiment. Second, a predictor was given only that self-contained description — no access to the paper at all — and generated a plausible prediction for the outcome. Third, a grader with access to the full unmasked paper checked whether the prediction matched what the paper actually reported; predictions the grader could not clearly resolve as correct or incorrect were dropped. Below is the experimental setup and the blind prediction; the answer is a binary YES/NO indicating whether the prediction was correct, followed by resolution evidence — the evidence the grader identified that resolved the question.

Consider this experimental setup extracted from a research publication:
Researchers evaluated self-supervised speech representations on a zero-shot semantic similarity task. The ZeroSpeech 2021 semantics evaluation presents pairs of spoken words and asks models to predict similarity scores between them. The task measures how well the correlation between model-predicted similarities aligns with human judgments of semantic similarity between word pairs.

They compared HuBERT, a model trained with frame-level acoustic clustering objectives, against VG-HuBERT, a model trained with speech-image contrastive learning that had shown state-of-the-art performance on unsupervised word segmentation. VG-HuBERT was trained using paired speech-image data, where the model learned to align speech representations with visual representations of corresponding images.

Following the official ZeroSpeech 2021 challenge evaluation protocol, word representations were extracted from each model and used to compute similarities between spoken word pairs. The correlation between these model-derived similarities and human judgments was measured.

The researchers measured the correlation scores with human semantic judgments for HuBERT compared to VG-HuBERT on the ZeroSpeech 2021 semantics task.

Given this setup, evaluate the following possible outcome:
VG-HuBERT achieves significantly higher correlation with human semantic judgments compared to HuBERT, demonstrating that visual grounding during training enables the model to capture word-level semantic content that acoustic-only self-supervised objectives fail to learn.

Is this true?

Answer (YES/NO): YES